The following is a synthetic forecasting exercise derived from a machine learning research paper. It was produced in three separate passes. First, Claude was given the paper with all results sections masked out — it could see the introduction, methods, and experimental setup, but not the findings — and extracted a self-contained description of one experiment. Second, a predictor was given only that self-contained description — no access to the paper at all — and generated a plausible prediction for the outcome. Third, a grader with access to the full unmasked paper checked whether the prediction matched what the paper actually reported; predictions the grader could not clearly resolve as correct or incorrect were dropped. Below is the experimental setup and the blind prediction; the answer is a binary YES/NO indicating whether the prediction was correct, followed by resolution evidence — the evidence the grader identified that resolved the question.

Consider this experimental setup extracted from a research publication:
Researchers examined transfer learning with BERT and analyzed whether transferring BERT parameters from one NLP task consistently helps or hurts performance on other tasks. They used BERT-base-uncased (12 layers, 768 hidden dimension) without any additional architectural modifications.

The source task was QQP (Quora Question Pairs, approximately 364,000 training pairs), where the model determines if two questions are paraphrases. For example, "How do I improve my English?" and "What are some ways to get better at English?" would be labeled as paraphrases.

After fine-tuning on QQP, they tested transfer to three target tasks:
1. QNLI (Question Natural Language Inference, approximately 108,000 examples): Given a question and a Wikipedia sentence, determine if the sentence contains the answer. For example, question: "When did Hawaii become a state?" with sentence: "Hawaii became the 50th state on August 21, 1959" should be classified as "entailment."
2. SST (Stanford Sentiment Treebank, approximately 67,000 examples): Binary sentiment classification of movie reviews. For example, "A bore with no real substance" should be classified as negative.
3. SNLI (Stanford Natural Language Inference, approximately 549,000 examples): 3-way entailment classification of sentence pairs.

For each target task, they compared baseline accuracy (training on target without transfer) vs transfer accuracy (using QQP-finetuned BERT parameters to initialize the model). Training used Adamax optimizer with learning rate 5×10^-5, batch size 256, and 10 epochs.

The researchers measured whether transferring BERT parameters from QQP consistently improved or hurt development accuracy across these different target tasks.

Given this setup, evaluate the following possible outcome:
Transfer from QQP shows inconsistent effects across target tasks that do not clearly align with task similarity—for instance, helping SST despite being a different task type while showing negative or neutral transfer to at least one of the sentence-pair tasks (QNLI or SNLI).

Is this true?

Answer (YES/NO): NO